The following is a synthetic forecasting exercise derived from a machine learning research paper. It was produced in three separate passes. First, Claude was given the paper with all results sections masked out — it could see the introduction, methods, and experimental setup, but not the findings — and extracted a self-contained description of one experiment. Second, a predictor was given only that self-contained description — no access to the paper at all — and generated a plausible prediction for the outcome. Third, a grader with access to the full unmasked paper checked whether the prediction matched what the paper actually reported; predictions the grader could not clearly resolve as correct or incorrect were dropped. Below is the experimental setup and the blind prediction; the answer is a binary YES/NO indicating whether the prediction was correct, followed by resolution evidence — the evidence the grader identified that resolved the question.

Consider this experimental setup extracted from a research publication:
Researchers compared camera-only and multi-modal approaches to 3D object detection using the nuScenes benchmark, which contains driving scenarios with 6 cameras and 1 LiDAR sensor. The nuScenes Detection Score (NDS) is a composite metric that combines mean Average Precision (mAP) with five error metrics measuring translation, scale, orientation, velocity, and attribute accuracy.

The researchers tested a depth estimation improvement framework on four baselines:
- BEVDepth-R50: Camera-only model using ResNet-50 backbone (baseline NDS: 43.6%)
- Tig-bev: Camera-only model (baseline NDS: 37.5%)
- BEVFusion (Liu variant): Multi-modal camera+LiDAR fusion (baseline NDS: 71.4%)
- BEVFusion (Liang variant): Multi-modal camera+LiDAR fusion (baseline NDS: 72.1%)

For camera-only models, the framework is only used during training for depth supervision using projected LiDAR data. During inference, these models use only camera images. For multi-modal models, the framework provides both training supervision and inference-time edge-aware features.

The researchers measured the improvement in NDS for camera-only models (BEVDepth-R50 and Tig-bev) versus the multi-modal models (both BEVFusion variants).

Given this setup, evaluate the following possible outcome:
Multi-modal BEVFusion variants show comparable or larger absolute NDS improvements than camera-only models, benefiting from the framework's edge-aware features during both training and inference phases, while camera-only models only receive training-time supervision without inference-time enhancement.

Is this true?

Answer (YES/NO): NO